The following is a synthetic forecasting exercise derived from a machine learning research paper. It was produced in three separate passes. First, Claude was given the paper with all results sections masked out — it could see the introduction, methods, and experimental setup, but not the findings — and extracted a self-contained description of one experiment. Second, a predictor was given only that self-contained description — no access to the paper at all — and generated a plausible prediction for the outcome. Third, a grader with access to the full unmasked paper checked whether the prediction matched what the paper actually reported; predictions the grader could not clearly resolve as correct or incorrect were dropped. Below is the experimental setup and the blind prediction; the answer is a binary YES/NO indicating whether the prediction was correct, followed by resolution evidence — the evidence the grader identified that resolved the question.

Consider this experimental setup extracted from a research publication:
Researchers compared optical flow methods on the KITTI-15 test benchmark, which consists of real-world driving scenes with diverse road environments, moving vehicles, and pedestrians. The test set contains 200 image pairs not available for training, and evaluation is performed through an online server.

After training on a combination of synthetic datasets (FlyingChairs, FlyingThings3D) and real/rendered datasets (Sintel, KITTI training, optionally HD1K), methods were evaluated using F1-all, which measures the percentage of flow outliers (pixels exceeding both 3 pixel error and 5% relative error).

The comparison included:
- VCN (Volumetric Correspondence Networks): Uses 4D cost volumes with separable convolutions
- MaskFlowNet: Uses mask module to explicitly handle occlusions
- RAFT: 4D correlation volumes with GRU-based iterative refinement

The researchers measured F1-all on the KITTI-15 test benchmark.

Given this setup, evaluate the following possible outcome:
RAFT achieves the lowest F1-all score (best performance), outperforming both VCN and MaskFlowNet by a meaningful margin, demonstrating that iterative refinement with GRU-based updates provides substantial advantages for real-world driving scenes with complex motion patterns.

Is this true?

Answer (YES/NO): YES